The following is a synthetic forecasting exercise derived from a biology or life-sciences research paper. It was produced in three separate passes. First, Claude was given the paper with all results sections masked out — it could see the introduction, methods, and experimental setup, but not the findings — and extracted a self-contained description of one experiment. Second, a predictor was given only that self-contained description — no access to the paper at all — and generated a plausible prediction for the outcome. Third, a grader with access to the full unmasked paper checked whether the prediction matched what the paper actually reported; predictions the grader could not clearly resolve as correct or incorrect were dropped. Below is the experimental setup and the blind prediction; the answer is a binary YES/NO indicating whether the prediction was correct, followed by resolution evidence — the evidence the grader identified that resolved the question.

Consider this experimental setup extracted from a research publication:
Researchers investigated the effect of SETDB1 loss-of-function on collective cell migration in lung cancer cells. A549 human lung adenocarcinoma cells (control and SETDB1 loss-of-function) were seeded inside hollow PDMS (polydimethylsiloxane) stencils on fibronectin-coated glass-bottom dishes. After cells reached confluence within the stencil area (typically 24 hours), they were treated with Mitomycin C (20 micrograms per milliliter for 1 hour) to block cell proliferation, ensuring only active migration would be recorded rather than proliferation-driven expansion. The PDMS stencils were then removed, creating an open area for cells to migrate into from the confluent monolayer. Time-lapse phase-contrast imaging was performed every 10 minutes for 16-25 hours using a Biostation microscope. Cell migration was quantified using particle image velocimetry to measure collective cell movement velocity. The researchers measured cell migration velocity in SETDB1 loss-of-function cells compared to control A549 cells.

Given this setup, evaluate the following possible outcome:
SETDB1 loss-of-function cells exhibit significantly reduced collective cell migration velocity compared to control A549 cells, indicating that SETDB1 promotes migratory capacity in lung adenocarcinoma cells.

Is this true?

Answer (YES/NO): YES